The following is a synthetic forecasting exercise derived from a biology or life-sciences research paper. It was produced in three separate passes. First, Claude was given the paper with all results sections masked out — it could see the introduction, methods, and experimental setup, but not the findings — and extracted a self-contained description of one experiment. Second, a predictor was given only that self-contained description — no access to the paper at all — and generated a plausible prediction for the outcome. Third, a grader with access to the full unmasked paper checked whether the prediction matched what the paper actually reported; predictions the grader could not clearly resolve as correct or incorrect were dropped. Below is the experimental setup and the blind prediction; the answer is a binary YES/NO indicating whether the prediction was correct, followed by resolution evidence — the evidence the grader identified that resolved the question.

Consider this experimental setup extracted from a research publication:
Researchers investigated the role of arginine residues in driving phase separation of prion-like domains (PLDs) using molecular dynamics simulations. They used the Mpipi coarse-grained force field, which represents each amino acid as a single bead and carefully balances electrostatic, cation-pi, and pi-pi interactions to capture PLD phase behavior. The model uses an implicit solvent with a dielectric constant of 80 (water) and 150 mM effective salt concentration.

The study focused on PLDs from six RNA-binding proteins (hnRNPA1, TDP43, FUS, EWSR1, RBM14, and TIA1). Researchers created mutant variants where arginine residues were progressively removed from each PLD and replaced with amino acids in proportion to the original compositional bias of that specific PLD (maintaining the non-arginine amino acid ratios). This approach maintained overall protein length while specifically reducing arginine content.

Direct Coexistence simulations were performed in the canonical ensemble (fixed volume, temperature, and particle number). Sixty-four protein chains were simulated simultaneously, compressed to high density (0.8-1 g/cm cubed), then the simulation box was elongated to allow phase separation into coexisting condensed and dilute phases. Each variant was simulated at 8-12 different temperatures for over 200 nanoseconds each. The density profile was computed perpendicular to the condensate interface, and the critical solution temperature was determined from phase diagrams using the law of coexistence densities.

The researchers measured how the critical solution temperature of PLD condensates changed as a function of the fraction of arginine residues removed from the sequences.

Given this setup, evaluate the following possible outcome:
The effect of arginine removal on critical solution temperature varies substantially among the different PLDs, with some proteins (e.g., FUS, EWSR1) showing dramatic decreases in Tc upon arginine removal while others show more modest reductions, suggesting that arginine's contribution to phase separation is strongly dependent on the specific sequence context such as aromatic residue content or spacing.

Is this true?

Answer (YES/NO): NO